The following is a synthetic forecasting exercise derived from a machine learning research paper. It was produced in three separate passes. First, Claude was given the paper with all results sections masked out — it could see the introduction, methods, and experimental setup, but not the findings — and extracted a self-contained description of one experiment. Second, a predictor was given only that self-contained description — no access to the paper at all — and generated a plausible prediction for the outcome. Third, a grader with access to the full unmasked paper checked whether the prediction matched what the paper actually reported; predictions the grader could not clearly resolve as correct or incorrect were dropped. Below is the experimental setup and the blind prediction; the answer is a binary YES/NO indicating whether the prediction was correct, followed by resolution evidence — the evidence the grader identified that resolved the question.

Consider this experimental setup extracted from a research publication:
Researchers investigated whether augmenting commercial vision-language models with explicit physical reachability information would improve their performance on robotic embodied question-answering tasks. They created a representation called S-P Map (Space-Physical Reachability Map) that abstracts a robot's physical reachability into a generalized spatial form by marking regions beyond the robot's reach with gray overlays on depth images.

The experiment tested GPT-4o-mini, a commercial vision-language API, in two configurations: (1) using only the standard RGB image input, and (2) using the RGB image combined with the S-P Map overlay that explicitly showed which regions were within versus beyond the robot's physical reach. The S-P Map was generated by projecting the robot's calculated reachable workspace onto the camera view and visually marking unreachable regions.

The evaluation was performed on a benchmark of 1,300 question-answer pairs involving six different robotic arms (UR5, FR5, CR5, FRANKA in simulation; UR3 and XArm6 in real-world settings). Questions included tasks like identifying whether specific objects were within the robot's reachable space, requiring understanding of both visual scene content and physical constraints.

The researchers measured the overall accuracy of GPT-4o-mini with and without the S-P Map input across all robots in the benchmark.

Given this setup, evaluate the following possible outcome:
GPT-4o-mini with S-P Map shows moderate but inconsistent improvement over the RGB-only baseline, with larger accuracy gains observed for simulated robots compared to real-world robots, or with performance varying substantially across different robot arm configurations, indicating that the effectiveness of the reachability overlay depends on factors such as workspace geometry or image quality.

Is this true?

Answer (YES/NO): YES